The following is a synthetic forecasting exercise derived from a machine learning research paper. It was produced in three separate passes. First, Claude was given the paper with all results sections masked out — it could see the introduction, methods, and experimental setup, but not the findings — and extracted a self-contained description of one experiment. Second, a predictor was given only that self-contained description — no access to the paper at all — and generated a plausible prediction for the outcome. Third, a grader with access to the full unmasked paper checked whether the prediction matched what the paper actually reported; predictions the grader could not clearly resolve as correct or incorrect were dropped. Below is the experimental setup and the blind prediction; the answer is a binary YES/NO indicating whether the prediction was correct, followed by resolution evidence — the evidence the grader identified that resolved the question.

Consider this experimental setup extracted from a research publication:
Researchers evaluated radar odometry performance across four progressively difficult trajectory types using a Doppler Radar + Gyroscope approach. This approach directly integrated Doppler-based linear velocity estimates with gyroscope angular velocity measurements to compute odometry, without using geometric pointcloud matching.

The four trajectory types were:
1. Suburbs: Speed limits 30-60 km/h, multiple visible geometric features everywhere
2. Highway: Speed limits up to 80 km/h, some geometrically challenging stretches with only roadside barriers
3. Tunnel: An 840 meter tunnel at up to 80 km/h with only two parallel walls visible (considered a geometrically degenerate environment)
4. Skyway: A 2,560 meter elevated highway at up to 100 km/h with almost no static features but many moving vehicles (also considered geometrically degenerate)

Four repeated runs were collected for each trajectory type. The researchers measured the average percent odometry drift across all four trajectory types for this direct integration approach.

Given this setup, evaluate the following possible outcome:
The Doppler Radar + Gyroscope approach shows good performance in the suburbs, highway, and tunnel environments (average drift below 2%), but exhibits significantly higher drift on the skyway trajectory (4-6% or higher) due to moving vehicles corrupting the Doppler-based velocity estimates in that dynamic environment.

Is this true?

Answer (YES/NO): NO